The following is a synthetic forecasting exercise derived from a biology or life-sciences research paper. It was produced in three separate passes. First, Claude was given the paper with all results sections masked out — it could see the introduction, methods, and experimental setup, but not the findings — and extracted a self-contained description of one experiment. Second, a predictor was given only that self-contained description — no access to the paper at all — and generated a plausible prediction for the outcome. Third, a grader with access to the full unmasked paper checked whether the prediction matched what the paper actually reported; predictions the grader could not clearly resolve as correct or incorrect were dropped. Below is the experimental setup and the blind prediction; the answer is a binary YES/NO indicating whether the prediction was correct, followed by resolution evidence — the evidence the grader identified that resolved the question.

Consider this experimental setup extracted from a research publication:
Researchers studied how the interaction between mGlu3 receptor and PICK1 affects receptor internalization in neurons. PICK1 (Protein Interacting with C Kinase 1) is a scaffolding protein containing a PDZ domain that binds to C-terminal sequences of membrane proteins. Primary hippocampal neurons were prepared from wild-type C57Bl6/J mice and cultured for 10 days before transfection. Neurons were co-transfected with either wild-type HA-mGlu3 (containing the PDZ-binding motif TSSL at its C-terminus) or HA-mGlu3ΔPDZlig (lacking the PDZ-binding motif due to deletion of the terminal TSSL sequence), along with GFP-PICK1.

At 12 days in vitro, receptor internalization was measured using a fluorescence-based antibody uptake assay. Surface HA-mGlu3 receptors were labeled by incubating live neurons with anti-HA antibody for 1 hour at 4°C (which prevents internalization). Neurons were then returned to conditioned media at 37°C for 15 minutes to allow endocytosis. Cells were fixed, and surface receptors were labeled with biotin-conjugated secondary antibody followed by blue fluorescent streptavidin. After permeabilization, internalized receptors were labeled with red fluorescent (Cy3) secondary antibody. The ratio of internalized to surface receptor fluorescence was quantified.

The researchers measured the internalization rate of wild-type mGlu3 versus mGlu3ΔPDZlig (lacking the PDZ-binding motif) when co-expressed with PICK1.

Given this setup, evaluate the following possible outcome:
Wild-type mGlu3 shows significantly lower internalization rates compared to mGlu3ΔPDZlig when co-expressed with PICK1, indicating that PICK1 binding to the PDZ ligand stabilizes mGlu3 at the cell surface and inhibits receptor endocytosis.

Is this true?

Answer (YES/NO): YES